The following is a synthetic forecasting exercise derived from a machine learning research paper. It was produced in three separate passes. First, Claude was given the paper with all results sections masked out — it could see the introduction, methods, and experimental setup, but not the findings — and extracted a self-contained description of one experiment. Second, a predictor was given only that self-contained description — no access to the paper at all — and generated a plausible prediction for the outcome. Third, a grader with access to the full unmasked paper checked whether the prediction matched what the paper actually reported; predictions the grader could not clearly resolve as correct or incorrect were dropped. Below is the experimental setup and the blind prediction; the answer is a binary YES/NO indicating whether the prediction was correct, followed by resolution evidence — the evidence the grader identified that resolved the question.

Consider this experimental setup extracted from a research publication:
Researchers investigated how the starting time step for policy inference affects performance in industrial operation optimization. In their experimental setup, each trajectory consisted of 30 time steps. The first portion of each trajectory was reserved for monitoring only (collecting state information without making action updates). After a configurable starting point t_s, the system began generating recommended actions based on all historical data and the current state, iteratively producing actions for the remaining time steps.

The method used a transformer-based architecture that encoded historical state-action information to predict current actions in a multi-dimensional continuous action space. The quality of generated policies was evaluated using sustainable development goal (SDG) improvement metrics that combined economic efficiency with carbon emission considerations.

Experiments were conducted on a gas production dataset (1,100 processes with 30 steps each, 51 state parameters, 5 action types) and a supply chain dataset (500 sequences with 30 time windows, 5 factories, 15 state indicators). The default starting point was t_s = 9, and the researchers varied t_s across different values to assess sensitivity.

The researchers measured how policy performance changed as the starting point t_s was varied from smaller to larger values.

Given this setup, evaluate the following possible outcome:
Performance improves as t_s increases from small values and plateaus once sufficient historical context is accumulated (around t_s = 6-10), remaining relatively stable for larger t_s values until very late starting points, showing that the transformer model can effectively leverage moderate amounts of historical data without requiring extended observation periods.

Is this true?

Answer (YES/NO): NO